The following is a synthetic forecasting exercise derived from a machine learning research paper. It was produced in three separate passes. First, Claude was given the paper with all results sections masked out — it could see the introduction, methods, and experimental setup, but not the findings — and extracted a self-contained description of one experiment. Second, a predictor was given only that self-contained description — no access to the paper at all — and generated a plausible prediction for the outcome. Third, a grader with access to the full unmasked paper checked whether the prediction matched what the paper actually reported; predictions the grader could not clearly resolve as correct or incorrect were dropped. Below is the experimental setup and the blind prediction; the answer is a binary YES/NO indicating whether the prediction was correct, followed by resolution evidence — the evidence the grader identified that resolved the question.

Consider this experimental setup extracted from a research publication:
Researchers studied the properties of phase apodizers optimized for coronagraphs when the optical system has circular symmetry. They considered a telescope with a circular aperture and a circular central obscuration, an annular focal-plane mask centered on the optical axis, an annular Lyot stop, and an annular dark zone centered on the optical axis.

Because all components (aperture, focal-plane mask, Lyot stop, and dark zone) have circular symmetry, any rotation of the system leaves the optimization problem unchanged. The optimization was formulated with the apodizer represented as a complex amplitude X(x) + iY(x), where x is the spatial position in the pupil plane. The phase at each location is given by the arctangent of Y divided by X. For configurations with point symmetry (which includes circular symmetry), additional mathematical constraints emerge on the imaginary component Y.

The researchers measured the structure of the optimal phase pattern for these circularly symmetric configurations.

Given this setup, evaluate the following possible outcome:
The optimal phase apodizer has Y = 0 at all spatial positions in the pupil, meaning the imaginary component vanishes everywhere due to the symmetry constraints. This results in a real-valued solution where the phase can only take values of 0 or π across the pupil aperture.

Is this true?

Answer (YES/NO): YES